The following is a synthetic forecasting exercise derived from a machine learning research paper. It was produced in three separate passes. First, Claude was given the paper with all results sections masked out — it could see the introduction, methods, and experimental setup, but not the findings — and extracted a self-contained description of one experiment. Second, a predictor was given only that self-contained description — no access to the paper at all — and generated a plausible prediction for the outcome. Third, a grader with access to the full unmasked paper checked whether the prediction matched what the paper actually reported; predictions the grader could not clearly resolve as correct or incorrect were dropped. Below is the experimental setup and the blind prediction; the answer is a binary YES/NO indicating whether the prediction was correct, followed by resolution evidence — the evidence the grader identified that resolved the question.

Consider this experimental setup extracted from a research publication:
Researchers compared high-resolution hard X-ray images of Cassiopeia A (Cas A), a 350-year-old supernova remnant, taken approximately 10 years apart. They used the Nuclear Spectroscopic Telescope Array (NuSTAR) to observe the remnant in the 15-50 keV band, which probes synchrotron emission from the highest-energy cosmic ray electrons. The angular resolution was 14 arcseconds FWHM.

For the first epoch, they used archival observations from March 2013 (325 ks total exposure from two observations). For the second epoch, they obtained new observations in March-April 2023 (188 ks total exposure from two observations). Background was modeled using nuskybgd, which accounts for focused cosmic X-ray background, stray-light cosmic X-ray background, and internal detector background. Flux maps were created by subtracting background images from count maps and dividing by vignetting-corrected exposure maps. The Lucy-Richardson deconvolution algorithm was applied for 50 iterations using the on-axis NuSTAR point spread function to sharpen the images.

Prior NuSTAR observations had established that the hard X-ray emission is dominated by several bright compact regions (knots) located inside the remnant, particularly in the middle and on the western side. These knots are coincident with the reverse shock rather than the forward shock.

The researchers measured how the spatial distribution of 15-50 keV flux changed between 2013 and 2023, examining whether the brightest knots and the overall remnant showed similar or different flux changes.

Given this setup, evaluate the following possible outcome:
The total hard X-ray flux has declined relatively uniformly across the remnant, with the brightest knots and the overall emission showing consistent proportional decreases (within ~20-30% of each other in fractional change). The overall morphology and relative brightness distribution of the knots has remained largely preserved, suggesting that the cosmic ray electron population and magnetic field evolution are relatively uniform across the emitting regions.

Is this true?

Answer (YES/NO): NO